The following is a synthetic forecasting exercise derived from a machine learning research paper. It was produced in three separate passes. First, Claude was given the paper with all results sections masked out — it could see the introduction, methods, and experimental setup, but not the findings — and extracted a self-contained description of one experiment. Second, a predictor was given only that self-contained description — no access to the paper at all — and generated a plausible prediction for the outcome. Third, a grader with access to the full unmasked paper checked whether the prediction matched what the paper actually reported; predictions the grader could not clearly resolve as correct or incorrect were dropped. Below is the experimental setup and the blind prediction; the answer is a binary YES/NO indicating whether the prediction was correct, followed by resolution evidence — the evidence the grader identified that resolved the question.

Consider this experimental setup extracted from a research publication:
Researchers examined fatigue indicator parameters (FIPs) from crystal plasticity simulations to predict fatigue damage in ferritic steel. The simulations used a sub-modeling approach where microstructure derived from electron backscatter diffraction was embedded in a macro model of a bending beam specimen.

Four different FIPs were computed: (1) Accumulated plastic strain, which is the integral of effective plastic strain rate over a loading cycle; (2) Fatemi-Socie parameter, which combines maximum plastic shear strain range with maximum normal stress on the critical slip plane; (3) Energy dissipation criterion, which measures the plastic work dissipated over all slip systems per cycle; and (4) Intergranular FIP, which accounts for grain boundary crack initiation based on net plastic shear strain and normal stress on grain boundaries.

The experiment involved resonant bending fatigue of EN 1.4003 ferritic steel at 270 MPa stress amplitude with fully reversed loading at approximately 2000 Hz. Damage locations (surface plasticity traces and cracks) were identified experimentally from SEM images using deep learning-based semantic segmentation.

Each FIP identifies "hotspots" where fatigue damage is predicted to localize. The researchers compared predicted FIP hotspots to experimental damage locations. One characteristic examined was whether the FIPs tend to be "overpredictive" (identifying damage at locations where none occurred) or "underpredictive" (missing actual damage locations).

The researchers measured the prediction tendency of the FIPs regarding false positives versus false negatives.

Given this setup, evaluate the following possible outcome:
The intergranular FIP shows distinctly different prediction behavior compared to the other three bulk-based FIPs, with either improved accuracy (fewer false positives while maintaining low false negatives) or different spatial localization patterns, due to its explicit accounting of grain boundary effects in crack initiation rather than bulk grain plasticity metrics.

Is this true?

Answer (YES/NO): NO